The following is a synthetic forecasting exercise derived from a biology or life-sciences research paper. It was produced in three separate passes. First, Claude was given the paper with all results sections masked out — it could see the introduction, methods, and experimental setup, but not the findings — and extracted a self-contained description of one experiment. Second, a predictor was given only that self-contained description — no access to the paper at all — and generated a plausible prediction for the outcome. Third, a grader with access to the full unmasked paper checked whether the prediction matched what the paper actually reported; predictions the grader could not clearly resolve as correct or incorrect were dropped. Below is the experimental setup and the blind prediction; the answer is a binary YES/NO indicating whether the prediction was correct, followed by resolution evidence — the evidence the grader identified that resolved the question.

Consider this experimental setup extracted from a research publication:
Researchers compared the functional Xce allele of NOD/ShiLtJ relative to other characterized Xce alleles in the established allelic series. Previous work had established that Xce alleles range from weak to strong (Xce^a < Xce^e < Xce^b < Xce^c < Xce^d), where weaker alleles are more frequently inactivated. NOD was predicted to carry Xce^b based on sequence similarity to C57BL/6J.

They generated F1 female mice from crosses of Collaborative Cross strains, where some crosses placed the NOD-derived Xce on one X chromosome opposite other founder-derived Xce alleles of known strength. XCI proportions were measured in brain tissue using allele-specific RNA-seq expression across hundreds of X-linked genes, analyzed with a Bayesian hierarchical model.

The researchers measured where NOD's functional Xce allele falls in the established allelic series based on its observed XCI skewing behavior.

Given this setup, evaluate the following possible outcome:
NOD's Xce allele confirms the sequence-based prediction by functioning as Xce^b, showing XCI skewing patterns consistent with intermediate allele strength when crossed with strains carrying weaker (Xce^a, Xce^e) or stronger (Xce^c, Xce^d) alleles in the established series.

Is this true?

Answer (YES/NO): NO